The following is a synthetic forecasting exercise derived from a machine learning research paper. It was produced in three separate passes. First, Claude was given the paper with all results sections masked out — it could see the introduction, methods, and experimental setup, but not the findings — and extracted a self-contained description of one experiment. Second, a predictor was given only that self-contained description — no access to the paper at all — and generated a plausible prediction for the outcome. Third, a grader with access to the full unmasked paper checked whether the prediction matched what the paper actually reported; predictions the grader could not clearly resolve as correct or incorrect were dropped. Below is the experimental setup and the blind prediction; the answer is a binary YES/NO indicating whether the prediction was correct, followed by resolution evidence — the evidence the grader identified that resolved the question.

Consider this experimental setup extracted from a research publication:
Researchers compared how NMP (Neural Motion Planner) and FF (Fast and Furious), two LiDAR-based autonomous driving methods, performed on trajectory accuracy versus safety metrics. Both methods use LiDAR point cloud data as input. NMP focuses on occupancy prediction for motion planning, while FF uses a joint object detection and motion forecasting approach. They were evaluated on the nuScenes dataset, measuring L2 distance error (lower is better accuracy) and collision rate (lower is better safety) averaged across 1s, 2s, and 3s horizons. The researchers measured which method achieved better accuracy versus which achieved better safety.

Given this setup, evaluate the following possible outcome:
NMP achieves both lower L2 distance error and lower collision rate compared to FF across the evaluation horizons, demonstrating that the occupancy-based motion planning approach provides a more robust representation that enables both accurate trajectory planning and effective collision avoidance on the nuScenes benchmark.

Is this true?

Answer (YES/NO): NO